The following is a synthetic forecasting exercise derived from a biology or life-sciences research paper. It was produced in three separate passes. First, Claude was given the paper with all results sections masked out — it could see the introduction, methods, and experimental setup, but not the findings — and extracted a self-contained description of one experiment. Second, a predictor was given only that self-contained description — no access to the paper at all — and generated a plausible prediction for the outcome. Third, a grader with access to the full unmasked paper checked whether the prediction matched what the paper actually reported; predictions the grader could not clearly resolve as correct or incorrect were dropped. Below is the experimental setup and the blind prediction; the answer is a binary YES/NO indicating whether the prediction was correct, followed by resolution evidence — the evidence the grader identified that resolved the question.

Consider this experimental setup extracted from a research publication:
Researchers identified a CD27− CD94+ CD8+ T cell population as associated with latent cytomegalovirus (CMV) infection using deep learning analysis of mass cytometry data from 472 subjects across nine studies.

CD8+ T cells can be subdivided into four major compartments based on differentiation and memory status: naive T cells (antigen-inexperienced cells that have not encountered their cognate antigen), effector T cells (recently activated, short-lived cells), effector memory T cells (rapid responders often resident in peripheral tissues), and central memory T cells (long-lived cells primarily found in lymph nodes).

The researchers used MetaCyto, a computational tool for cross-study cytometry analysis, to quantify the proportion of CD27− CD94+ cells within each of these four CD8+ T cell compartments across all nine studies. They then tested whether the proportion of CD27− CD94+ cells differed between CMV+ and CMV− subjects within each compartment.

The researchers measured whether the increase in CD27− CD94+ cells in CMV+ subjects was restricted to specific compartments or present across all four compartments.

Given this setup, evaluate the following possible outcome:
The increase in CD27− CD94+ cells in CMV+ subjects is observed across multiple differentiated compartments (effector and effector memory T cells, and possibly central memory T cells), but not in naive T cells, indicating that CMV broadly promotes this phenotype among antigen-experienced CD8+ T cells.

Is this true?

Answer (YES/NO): NO